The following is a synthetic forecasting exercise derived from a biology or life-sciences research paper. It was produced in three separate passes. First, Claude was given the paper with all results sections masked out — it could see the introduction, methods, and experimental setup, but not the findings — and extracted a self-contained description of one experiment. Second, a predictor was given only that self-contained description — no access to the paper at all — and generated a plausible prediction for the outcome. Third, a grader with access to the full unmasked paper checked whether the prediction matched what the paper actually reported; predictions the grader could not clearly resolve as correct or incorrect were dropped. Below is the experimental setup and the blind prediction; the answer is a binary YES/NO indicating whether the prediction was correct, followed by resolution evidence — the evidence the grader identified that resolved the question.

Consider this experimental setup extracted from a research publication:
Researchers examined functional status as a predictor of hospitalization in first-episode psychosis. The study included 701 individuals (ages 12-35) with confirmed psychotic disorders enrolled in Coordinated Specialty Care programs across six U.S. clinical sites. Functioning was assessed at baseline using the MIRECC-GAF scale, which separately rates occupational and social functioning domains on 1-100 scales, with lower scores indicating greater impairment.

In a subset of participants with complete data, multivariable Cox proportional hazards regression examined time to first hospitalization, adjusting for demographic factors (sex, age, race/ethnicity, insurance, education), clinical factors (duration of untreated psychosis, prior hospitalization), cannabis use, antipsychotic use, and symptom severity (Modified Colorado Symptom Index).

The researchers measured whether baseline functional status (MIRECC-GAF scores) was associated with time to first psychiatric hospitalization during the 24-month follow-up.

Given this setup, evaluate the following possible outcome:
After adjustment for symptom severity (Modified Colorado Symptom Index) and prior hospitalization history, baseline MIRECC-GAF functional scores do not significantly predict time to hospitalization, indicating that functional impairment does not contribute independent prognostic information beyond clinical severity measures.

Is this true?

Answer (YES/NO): YES